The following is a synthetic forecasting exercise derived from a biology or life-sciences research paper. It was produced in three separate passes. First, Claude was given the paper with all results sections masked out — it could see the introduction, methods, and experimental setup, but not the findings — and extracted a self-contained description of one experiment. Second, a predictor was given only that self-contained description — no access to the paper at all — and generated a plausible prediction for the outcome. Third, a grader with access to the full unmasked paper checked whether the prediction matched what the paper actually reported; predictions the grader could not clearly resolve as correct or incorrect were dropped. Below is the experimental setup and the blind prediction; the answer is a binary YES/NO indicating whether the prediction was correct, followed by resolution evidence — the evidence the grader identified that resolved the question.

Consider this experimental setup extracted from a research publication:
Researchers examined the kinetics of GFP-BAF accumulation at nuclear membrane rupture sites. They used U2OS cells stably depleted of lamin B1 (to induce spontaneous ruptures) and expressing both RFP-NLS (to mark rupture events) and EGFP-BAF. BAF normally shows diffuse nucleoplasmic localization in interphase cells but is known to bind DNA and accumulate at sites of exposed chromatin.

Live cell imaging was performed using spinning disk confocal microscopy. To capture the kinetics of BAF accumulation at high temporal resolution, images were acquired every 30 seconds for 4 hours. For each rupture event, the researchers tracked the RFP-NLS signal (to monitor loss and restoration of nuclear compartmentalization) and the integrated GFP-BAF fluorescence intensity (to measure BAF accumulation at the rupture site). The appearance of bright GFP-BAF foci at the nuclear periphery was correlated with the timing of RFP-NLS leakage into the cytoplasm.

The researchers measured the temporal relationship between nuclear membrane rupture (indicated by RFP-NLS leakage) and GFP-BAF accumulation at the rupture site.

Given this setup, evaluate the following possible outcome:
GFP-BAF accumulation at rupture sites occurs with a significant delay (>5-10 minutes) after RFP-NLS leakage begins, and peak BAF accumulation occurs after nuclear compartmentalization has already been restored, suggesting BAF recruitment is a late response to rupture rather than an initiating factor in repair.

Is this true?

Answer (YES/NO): NO